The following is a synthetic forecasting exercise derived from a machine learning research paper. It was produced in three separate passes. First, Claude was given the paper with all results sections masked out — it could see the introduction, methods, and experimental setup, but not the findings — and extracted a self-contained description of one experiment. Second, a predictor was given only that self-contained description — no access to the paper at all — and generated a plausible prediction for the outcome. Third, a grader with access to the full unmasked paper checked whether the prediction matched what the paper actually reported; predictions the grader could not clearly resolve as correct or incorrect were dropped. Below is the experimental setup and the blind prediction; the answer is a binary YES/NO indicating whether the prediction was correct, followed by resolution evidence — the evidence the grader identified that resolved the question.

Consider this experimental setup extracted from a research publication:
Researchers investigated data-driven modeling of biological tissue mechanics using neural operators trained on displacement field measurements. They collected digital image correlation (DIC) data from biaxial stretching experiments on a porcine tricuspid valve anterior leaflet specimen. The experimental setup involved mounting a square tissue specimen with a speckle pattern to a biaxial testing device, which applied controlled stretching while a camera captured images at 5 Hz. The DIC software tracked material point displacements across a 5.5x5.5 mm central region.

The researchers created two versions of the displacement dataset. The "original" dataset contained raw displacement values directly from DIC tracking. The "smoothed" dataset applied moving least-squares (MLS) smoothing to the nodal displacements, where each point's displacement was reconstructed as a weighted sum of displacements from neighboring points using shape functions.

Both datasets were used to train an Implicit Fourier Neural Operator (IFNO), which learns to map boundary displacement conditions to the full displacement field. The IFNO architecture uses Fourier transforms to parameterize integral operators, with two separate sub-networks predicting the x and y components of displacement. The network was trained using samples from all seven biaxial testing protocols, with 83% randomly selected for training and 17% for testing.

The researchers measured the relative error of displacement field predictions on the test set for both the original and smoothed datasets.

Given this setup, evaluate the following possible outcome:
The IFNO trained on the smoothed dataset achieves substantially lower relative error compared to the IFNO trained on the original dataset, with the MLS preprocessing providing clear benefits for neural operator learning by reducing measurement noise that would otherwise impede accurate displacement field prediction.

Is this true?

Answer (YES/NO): NO